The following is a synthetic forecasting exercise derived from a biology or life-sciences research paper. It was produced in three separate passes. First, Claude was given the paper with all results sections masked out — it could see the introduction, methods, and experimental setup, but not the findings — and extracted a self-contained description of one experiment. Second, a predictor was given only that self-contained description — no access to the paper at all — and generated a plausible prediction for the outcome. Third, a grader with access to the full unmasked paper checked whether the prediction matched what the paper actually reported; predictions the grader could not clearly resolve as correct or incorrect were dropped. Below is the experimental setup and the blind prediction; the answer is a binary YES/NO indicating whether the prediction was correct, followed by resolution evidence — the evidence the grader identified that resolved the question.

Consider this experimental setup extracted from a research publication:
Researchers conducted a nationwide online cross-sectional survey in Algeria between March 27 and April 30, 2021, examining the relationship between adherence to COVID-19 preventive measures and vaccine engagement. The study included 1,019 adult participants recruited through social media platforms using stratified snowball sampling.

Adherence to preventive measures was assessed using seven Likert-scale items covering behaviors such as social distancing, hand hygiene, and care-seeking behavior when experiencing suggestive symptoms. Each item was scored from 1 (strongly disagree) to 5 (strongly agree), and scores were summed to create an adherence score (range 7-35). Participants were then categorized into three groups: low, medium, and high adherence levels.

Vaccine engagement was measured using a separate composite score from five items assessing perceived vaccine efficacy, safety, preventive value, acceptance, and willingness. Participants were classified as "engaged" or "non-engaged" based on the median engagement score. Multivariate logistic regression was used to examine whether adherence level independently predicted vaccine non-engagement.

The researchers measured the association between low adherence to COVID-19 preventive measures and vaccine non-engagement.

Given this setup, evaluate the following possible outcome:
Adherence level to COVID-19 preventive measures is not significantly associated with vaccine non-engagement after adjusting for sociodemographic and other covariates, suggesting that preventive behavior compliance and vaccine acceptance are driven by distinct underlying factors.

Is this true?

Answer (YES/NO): NO